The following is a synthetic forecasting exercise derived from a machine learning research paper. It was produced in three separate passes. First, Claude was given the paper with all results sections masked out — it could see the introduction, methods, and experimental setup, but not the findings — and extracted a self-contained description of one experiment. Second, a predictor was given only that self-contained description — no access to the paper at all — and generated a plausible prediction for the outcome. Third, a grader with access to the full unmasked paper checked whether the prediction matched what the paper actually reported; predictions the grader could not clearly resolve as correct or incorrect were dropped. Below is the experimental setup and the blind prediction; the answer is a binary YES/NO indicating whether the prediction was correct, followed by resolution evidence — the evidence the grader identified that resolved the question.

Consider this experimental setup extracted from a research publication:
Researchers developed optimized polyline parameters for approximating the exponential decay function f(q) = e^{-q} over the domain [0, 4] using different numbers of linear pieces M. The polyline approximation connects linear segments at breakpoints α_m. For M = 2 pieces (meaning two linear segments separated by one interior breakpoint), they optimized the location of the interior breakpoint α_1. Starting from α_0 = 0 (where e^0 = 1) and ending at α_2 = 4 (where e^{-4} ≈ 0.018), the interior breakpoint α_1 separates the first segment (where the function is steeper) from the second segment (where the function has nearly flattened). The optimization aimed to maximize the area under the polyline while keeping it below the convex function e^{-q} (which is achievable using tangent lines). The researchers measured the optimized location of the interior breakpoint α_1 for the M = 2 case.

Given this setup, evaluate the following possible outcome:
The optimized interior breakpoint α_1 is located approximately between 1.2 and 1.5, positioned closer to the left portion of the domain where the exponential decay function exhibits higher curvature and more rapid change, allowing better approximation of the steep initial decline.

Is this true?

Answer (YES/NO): NO